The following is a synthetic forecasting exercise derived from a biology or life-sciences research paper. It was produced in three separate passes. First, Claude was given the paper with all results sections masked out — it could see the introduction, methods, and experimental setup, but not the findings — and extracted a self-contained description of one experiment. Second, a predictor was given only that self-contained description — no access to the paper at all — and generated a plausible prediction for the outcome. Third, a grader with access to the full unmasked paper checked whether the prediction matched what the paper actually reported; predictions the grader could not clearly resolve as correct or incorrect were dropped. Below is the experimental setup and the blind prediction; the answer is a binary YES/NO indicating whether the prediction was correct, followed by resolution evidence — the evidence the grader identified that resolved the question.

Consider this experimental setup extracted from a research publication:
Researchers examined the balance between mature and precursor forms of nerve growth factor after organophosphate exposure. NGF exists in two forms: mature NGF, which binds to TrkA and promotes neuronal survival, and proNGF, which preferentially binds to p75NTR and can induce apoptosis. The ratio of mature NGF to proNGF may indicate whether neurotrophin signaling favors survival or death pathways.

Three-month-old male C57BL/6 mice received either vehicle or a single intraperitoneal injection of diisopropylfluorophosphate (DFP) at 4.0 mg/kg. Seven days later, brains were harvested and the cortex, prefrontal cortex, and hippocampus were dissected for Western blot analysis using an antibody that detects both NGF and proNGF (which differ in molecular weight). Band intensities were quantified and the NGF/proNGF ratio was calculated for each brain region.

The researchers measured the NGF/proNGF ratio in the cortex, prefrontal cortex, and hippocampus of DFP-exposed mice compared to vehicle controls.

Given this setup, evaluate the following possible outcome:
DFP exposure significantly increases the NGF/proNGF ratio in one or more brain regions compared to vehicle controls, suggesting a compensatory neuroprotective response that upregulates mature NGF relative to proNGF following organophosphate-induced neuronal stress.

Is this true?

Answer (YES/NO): NO